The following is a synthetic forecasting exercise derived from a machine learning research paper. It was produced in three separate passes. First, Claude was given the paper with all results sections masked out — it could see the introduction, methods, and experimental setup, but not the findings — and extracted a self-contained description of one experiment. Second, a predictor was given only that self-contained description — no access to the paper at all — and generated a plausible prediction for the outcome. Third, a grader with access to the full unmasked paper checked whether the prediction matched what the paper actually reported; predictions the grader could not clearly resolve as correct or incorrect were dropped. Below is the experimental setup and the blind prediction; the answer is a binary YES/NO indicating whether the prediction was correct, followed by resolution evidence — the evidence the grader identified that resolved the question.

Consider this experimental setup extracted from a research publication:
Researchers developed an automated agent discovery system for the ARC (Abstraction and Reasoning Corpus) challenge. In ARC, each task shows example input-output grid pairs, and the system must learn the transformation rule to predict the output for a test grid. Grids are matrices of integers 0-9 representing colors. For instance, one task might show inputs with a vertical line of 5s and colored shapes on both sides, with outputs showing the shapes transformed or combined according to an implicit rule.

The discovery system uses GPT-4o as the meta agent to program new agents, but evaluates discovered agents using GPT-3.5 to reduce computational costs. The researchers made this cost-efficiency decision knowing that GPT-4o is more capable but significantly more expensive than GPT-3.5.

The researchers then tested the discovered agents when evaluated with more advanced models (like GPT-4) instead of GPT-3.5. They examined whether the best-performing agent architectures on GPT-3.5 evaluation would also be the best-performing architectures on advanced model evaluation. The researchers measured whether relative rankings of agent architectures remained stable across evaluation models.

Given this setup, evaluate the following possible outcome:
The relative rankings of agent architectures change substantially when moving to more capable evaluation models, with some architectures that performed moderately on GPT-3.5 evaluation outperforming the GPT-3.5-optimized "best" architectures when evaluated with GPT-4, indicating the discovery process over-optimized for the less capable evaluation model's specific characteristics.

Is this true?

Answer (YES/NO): YES